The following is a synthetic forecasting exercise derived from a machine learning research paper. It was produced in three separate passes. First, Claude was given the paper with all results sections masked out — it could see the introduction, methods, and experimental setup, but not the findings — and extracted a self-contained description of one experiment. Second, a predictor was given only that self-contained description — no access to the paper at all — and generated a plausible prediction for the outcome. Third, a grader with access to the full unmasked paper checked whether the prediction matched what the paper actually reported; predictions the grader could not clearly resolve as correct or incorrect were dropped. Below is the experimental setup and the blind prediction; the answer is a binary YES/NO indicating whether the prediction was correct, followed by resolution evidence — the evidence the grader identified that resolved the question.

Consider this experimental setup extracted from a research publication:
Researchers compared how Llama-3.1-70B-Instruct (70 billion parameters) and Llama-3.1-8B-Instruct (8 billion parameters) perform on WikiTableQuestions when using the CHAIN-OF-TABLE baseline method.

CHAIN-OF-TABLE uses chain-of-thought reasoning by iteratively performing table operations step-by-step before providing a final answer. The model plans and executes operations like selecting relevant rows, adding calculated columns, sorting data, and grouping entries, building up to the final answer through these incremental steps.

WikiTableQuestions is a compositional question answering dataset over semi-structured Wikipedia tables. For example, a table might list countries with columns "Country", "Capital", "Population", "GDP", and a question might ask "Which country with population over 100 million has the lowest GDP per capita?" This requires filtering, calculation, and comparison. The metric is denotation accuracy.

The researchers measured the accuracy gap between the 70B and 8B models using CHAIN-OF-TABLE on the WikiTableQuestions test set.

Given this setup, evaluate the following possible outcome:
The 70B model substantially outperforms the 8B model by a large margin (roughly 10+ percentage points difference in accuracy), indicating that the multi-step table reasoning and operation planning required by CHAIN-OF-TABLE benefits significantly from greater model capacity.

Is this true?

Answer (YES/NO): YES